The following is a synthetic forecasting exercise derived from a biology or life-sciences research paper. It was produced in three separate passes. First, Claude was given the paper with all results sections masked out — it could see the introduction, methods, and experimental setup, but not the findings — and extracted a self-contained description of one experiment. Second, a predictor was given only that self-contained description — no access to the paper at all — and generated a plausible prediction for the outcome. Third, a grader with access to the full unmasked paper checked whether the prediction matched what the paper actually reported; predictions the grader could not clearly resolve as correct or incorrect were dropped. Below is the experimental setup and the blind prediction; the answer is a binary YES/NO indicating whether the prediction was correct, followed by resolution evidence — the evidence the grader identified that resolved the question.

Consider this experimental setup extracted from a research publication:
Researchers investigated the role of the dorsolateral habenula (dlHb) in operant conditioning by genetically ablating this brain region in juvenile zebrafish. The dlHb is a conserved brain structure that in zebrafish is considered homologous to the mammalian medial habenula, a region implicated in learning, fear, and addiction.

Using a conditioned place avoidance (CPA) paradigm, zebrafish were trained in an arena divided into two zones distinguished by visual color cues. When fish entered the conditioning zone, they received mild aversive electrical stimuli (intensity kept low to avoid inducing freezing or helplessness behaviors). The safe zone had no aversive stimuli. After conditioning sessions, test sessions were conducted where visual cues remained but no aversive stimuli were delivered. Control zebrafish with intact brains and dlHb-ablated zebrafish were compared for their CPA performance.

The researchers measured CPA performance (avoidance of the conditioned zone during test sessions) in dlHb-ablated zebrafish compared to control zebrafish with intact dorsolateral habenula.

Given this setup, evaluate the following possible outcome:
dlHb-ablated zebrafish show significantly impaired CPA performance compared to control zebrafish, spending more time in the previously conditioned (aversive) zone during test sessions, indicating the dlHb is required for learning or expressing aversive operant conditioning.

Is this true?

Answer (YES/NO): NO